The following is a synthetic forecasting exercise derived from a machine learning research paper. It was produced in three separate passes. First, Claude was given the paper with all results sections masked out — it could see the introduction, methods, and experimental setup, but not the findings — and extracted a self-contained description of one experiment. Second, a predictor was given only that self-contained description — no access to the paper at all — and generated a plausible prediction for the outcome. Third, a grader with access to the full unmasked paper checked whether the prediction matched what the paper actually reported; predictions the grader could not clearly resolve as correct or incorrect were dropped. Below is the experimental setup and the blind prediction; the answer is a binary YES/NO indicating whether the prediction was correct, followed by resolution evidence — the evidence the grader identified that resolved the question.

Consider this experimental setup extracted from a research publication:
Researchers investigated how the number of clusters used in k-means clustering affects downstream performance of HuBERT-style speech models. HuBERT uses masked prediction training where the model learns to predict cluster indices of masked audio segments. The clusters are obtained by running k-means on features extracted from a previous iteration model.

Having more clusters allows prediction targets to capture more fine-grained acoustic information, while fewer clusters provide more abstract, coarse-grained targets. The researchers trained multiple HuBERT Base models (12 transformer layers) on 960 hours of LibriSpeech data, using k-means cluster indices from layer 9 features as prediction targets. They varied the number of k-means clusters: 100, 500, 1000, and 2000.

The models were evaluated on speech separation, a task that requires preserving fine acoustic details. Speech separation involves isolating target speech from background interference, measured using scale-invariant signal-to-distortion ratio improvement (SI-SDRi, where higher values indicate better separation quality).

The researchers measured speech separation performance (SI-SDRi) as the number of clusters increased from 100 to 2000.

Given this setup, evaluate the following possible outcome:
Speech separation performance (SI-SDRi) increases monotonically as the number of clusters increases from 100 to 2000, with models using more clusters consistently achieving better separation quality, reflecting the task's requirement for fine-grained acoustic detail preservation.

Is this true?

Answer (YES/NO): NO